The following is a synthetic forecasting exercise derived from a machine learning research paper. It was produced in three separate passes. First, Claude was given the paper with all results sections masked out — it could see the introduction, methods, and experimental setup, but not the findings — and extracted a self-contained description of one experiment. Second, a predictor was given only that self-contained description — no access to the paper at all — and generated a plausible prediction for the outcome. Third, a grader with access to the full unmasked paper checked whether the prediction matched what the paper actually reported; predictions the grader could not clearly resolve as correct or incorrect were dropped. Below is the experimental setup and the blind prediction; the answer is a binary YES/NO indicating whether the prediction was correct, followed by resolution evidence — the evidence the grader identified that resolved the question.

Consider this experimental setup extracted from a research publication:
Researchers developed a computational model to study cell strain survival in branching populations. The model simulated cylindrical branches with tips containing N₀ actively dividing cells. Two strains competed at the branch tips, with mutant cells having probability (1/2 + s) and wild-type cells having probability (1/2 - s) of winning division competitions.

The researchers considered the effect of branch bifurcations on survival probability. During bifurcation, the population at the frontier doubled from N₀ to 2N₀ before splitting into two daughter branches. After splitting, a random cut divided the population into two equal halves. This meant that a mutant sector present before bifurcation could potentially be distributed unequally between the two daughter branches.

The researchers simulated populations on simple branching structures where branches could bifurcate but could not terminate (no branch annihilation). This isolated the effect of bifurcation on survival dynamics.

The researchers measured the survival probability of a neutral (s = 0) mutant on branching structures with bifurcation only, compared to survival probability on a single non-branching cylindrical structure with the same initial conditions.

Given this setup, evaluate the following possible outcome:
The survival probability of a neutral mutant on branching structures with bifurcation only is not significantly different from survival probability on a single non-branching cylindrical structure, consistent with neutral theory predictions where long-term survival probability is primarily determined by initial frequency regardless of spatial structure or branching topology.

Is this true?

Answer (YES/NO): NO